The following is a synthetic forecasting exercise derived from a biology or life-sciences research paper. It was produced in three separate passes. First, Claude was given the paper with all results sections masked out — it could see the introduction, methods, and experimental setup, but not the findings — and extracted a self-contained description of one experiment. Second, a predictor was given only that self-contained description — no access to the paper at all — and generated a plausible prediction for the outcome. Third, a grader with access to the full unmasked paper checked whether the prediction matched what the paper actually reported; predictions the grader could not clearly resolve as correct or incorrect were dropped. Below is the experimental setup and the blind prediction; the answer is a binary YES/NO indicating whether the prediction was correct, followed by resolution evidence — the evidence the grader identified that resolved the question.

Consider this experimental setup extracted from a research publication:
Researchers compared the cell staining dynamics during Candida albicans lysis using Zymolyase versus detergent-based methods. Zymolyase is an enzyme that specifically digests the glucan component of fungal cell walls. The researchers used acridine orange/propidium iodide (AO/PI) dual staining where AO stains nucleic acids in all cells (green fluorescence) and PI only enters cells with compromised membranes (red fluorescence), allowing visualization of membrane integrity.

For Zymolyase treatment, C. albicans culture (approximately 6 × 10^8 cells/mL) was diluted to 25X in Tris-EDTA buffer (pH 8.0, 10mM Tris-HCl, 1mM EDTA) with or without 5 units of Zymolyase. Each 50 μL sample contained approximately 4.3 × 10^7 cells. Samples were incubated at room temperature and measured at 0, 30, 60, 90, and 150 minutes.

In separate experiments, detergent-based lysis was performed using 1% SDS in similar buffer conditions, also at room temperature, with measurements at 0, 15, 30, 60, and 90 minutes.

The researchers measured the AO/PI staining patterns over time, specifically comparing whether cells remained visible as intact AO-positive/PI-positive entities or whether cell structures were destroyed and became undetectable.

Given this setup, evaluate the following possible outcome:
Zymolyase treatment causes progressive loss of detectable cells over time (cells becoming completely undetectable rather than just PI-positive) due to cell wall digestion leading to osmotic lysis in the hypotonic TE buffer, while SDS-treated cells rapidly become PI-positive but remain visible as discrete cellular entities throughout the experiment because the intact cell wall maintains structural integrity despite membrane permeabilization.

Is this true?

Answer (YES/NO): YES